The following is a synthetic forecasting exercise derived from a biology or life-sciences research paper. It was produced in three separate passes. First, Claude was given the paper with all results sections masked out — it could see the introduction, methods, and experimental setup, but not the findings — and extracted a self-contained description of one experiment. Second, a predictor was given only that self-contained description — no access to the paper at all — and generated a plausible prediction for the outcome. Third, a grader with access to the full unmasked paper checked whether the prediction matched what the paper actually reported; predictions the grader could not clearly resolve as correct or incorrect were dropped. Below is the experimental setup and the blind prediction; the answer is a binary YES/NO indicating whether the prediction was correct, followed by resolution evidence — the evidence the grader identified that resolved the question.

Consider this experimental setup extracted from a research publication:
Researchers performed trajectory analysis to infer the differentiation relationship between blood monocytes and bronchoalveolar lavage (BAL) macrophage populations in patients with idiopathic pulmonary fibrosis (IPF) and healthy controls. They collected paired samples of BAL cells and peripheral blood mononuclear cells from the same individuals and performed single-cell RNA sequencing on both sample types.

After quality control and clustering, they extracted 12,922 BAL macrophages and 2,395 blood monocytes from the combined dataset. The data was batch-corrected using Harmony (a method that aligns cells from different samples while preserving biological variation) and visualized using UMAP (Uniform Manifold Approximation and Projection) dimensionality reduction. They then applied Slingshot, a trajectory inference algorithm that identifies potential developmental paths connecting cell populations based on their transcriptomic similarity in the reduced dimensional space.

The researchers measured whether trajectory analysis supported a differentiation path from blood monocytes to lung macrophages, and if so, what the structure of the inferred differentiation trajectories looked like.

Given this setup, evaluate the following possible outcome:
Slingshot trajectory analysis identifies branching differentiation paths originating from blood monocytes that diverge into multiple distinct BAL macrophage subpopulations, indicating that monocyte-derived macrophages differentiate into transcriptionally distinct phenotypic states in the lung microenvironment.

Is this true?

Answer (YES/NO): YES